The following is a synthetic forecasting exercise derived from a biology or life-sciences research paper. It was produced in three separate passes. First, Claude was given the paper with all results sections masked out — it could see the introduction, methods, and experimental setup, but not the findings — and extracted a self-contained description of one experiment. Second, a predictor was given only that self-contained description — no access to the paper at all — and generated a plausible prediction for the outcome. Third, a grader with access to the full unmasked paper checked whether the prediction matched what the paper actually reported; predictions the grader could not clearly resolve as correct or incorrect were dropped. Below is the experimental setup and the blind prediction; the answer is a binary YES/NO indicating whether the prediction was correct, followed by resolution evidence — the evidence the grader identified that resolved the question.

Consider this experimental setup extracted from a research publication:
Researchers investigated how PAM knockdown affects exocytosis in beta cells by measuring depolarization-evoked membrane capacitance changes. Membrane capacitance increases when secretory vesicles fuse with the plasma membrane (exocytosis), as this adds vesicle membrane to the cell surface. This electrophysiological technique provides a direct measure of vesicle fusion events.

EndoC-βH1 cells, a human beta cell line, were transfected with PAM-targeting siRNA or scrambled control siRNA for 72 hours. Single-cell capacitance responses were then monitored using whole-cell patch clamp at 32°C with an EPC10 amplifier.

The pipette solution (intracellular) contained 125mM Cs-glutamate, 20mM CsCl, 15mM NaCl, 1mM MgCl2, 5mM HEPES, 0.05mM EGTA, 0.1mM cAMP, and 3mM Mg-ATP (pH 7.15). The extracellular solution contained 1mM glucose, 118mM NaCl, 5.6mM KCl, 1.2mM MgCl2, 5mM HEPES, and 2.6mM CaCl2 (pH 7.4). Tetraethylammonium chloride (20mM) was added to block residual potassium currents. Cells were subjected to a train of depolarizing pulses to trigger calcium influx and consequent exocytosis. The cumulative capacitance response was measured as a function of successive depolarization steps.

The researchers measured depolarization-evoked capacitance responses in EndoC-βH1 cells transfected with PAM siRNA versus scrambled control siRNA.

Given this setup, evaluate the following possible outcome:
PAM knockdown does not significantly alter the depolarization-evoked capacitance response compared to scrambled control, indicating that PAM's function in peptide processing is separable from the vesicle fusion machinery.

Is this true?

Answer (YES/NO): NO